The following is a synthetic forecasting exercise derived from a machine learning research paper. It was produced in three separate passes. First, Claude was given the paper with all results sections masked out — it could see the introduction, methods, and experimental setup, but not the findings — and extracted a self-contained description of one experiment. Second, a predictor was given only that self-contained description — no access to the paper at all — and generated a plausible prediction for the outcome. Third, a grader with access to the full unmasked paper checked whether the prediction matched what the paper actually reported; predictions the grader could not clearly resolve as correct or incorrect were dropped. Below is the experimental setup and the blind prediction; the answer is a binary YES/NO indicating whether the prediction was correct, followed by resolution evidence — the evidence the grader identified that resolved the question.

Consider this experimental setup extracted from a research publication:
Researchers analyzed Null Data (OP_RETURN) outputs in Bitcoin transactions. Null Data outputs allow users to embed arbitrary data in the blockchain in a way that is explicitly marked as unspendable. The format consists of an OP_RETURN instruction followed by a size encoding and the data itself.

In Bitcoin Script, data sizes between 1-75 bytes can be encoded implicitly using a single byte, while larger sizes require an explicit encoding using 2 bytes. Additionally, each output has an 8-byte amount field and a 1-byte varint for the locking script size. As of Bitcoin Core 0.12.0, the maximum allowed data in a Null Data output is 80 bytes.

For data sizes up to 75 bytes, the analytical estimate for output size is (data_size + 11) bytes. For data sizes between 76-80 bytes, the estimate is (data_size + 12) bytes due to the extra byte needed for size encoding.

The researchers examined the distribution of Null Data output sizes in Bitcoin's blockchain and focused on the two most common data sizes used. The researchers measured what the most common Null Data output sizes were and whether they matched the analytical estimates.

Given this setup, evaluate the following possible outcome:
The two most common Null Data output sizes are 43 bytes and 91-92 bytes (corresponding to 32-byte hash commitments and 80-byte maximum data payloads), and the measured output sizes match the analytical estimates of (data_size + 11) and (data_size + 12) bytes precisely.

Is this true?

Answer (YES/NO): NO